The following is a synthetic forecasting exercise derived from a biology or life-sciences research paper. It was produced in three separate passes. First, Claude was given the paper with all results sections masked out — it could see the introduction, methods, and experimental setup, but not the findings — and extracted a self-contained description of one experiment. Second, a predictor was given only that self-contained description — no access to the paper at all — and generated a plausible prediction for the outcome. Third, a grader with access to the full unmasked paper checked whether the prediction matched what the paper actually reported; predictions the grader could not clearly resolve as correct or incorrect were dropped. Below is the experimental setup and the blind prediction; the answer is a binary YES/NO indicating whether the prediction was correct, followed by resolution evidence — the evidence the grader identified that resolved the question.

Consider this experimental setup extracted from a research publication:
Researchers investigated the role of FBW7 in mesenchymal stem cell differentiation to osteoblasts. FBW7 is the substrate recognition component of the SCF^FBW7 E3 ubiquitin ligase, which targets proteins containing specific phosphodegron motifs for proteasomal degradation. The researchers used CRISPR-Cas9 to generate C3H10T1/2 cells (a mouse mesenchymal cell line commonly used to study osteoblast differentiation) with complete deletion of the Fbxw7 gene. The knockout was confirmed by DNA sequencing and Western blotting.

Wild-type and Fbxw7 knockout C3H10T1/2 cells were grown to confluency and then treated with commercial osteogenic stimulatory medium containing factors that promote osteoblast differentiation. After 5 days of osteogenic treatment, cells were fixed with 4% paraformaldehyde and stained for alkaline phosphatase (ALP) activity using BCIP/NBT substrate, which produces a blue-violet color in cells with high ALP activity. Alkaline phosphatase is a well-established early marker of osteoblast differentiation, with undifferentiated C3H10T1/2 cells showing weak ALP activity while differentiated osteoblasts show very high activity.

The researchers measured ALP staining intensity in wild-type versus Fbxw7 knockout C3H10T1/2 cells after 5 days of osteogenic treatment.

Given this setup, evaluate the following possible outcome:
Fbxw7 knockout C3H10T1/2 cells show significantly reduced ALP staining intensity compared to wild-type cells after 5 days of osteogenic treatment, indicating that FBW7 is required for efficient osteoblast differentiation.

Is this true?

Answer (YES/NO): YES